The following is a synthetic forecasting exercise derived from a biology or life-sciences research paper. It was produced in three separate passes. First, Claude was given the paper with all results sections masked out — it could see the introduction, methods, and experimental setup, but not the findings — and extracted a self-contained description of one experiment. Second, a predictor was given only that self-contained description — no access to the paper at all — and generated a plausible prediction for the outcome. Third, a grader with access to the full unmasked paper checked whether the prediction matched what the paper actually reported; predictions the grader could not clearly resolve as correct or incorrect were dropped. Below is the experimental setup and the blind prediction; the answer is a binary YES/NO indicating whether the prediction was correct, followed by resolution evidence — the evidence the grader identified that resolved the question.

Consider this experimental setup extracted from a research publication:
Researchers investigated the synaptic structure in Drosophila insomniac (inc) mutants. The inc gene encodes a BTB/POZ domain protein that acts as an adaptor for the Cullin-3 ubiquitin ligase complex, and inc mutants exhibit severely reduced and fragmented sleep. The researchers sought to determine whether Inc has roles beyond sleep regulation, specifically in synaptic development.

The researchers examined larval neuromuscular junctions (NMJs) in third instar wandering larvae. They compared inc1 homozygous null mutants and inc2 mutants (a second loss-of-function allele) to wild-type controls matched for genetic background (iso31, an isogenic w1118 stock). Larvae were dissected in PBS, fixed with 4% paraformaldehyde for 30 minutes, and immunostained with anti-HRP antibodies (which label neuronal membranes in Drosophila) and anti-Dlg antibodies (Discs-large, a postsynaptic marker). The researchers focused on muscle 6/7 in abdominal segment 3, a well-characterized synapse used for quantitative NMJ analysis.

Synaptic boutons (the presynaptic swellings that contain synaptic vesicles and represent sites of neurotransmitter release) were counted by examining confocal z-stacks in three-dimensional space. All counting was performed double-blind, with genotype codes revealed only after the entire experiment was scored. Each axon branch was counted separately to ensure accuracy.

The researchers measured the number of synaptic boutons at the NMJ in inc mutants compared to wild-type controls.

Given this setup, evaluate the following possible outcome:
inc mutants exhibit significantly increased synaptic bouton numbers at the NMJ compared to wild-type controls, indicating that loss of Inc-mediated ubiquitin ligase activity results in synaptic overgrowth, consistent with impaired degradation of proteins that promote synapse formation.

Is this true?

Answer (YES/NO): YES